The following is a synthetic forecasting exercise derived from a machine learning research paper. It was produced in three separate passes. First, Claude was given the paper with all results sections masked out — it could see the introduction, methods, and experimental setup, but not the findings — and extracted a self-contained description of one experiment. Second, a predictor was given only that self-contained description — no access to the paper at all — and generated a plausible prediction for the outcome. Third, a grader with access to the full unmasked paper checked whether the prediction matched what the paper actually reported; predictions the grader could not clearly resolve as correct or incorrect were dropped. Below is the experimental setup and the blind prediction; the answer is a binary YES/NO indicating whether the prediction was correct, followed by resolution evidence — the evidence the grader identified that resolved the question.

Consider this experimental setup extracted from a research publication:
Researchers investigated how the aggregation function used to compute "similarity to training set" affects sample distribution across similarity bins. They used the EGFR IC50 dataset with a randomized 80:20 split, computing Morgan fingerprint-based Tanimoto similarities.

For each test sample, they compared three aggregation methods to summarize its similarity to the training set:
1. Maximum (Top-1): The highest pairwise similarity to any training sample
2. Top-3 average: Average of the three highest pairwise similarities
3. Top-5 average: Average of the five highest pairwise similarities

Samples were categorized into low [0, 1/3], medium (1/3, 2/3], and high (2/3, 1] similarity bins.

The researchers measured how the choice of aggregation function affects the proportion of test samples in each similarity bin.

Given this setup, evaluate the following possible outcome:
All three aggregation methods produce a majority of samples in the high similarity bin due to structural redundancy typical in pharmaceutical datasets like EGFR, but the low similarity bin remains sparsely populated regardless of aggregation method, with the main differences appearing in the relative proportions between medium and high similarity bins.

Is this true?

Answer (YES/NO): YES